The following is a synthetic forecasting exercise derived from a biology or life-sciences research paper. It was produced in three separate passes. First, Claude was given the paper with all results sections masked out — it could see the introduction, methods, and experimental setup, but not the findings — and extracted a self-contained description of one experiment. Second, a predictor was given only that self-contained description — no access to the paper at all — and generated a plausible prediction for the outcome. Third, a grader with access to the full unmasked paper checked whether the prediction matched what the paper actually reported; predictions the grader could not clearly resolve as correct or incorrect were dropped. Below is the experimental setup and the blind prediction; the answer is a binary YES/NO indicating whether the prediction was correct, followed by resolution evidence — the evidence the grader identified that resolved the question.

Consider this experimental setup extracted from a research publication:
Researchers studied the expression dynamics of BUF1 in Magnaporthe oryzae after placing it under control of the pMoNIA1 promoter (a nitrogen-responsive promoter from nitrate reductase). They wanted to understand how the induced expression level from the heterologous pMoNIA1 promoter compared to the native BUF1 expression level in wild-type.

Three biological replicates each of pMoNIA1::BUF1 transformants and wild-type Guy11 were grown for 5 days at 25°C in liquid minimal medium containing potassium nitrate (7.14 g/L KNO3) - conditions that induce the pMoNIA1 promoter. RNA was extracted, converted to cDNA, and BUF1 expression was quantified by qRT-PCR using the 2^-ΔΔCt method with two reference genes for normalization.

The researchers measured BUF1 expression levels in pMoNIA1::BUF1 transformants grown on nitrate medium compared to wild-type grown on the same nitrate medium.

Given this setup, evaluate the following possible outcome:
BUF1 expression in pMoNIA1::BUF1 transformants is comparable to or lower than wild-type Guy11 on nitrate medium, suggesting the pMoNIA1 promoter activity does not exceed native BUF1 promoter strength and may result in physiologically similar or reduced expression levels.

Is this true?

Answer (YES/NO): YES